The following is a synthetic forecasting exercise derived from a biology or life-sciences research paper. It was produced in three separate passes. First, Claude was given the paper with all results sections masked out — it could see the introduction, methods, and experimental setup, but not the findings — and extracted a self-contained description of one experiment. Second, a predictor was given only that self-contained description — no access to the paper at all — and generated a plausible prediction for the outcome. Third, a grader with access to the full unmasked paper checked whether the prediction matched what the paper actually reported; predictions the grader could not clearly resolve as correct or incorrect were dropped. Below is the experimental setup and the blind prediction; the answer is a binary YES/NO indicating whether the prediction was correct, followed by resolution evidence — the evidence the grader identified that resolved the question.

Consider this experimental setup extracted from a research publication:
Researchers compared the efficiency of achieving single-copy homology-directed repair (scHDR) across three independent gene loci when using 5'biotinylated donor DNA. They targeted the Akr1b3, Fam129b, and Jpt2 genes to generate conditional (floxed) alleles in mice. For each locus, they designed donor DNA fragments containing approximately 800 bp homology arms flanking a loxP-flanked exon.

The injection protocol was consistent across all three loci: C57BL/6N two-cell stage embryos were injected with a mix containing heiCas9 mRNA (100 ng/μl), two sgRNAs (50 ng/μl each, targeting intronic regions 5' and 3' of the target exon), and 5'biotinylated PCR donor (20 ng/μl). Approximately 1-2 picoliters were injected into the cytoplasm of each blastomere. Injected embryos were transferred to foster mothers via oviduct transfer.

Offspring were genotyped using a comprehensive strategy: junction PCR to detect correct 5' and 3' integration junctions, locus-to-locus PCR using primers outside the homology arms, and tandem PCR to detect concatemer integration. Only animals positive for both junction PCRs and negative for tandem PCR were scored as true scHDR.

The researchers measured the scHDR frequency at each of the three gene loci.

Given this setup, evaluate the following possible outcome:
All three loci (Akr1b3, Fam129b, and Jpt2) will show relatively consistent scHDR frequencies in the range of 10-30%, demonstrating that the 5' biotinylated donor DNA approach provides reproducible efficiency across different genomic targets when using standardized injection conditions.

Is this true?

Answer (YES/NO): YES